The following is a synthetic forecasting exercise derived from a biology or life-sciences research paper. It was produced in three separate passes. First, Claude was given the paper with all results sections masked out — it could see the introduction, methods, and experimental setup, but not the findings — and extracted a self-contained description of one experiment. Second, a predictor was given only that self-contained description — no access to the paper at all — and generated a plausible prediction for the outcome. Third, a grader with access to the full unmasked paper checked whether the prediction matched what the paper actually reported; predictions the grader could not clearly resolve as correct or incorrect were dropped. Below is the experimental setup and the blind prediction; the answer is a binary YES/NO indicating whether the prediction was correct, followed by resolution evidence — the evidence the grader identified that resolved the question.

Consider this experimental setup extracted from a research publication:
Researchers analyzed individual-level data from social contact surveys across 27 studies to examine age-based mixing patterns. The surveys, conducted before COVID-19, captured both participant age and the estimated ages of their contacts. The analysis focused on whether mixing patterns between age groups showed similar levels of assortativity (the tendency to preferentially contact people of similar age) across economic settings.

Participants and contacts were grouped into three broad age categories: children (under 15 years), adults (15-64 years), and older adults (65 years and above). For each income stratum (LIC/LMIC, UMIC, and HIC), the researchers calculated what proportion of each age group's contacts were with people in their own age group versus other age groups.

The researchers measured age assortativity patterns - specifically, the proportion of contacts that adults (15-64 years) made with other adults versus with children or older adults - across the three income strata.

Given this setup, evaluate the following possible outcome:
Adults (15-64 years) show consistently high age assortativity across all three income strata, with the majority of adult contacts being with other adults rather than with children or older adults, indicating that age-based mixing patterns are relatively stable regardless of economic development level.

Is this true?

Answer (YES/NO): NO